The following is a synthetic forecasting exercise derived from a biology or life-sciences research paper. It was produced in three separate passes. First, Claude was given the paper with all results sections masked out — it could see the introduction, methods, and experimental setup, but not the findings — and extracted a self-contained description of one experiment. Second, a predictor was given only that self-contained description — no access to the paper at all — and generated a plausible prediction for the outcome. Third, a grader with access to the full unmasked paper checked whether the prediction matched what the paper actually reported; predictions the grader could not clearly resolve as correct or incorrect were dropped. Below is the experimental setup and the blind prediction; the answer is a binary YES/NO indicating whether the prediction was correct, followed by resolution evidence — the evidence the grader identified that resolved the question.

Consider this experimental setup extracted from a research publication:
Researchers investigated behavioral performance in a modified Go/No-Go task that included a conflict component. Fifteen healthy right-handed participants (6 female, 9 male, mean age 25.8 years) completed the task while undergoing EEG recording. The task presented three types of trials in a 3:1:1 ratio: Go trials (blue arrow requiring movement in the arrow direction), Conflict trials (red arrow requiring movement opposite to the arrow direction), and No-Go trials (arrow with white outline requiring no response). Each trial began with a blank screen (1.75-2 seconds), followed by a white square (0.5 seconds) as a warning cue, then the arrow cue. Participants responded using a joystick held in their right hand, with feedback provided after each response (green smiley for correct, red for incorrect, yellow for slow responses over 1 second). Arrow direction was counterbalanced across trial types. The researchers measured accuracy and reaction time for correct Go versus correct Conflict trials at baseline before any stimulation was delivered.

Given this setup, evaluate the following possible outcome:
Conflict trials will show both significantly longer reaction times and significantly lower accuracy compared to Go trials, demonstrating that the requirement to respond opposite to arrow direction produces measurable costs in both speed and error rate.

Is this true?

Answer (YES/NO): YES